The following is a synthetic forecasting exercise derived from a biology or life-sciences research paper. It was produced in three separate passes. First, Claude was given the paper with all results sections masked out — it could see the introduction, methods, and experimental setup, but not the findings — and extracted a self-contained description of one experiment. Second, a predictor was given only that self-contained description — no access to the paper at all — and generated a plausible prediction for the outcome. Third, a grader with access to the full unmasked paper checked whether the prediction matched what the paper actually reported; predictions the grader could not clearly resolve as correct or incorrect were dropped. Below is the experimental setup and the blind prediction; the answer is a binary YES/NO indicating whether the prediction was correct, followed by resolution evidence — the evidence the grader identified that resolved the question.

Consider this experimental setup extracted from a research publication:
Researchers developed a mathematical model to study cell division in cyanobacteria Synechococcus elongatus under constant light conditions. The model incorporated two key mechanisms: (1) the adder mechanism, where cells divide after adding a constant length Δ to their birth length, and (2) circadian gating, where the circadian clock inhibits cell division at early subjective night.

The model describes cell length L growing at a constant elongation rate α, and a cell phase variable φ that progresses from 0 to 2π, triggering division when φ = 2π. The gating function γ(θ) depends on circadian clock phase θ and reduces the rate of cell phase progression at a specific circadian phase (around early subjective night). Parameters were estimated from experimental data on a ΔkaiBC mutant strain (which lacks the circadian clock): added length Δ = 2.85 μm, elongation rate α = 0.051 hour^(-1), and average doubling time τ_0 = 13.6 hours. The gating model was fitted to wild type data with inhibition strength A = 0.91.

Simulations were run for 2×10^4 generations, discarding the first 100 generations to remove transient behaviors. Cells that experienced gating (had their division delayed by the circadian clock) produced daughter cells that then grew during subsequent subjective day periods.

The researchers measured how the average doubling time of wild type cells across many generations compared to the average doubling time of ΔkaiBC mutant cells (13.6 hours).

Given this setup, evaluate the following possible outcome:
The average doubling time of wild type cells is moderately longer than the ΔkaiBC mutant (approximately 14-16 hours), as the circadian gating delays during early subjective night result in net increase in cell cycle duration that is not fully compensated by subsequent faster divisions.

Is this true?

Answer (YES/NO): YES